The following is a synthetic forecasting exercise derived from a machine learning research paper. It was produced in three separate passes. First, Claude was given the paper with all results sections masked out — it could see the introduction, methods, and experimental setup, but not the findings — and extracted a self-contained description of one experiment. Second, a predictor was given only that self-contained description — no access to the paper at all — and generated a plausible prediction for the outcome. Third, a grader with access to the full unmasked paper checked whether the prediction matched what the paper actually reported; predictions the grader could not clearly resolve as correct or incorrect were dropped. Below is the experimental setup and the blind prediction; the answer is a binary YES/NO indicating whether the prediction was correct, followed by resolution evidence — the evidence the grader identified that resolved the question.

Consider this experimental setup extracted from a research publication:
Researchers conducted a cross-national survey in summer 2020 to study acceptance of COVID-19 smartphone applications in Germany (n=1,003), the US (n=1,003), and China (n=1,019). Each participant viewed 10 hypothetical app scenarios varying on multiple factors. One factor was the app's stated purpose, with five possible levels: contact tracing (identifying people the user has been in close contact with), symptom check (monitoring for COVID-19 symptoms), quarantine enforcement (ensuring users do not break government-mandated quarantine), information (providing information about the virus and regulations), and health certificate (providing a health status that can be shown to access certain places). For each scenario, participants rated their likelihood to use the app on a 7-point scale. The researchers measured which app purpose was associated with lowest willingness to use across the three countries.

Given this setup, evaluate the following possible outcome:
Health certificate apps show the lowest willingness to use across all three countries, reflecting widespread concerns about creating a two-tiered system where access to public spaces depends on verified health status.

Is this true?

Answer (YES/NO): NO